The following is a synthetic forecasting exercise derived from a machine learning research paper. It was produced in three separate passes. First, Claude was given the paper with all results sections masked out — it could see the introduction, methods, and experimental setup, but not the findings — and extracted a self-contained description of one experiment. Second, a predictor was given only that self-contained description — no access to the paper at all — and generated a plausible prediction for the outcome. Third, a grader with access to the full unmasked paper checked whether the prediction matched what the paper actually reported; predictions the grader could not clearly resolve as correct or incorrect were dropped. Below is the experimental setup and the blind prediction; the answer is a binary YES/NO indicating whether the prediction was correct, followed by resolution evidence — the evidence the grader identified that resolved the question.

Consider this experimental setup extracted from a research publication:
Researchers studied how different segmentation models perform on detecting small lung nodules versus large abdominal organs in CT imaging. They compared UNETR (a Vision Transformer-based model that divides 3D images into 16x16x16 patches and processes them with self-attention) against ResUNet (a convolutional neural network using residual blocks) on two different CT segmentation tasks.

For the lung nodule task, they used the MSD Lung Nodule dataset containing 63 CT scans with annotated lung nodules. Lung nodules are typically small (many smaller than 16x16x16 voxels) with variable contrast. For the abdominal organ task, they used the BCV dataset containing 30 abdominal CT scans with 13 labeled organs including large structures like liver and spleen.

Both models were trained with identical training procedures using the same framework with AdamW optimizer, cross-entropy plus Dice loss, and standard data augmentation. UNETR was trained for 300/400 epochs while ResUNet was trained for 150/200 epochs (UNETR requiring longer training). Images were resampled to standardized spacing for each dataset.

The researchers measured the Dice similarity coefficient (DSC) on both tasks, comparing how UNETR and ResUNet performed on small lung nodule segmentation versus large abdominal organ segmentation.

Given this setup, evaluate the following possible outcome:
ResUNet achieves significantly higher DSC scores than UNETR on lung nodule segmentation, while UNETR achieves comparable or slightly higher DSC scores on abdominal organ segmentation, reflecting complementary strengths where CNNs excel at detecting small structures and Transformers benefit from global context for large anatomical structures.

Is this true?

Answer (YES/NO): NO